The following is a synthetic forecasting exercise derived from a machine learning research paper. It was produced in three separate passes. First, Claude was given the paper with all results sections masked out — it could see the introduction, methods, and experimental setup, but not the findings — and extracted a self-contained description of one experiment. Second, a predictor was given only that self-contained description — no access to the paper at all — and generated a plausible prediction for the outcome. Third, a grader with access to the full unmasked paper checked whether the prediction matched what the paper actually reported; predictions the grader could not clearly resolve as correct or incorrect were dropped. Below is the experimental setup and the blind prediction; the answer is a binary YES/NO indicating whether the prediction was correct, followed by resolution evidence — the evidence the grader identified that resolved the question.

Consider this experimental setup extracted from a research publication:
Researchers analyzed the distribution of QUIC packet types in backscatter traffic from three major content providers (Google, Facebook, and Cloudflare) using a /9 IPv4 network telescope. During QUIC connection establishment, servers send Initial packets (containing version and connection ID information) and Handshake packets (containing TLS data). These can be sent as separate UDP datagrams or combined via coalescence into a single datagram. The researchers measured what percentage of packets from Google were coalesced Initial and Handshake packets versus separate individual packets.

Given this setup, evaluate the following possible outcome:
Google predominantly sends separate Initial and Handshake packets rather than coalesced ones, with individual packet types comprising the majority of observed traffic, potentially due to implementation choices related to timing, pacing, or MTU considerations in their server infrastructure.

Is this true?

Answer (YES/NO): NO